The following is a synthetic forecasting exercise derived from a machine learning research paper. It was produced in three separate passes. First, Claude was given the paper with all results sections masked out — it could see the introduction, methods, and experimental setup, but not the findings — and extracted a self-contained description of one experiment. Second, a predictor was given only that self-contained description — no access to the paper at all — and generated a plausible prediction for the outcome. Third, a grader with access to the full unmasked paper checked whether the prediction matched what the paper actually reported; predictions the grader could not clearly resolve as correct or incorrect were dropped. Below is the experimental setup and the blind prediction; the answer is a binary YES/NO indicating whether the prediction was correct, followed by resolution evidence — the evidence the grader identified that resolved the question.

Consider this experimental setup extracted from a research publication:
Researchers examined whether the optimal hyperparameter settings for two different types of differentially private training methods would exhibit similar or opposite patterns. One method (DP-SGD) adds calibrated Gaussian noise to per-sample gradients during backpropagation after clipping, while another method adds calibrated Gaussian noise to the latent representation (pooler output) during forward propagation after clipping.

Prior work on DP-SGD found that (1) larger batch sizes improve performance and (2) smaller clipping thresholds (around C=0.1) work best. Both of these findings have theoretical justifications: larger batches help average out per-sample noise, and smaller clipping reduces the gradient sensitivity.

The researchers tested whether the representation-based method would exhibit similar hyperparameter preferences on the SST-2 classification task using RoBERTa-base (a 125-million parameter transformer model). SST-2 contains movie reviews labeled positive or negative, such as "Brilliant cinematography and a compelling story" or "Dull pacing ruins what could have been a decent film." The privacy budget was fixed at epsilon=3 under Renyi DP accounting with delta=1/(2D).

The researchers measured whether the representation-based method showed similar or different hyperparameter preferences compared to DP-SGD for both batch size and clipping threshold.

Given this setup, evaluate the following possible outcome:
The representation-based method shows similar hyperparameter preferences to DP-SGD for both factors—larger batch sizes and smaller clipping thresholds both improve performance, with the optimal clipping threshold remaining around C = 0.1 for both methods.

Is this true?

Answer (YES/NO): NO